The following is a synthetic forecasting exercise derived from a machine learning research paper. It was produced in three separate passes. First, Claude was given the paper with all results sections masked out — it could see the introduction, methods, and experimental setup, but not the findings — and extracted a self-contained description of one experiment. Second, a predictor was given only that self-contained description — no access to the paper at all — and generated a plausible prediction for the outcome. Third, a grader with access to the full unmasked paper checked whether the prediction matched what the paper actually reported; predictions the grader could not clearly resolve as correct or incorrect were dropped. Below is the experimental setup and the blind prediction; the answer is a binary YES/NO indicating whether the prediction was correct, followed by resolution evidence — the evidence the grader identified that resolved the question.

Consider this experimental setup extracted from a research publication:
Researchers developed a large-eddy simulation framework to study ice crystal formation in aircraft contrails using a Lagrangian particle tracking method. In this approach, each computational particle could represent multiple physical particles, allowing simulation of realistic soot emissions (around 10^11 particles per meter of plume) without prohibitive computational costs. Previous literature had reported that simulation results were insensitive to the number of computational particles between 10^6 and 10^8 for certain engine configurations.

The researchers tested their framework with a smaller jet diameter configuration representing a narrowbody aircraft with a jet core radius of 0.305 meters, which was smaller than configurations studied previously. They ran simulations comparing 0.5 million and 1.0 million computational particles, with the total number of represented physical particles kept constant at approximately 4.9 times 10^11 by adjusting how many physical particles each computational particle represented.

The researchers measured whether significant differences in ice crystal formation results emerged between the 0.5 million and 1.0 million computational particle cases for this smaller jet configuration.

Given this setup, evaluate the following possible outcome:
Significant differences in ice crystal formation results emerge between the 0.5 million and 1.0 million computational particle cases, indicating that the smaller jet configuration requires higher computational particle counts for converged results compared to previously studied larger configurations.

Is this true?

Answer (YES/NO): NO